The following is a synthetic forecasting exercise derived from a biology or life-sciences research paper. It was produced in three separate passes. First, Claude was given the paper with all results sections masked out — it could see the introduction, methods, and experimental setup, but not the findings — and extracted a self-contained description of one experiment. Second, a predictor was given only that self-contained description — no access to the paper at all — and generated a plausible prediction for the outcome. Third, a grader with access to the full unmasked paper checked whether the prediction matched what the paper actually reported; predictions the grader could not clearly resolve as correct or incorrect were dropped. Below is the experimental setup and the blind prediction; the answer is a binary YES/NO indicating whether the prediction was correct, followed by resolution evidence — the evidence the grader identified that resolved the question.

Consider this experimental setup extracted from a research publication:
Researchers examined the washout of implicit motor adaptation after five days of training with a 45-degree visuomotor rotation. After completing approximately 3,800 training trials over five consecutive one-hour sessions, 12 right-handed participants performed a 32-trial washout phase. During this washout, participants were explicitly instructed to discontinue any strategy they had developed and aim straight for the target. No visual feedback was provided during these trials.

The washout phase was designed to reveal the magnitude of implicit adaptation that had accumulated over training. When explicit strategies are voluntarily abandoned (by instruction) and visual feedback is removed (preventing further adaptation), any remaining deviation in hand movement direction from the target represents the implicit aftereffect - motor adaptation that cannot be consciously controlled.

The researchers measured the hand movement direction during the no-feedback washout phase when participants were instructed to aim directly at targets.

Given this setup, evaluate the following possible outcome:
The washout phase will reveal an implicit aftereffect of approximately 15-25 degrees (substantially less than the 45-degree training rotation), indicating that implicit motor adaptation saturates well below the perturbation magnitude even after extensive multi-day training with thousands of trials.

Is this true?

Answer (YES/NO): NO